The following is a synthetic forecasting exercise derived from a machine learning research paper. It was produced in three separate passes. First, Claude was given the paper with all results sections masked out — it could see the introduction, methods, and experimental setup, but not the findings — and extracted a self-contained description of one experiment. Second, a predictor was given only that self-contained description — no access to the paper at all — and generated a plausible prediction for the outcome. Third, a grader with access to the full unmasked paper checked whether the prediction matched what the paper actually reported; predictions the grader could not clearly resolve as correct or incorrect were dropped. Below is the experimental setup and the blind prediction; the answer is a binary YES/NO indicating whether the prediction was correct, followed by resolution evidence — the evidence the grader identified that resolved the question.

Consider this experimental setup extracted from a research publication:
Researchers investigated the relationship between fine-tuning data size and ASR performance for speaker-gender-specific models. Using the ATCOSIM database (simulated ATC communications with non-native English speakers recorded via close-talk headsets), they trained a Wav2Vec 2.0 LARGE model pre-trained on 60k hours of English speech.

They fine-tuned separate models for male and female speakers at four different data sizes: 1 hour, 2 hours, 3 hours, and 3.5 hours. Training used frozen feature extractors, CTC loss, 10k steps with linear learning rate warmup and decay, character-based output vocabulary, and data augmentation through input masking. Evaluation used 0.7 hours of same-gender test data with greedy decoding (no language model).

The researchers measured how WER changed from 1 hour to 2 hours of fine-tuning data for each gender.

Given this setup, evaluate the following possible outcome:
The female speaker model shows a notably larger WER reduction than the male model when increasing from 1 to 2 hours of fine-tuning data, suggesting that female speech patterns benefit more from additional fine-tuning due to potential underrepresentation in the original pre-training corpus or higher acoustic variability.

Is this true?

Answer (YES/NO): YES